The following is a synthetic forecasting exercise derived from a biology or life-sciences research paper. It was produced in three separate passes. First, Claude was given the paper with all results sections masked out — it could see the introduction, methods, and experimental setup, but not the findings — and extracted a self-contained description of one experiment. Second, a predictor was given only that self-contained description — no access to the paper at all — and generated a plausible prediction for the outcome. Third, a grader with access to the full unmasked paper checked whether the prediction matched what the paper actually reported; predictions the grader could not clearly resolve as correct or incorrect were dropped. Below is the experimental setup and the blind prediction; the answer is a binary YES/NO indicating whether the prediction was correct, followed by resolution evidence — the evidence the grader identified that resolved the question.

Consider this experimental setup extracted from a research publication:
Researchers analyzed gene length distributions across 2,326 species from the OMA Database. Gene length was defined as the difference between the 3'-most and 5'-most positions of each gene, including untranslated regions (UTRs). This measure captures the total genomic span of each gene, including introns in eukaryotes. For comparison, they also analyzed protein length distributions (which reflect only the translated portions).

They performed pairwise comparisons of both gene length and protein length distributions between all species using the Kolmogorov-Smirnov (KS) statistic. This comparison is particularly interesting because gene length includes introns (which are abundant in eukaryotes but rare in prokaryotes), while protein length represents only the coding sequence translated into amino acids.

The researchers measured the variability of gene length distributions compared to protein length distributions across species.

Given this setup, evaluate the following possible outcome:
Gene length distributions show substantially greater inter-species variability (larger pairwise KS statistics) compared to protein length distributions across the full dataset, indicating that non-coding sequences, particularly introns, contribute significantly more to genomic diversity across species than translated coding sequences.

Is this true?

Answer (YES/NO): NO